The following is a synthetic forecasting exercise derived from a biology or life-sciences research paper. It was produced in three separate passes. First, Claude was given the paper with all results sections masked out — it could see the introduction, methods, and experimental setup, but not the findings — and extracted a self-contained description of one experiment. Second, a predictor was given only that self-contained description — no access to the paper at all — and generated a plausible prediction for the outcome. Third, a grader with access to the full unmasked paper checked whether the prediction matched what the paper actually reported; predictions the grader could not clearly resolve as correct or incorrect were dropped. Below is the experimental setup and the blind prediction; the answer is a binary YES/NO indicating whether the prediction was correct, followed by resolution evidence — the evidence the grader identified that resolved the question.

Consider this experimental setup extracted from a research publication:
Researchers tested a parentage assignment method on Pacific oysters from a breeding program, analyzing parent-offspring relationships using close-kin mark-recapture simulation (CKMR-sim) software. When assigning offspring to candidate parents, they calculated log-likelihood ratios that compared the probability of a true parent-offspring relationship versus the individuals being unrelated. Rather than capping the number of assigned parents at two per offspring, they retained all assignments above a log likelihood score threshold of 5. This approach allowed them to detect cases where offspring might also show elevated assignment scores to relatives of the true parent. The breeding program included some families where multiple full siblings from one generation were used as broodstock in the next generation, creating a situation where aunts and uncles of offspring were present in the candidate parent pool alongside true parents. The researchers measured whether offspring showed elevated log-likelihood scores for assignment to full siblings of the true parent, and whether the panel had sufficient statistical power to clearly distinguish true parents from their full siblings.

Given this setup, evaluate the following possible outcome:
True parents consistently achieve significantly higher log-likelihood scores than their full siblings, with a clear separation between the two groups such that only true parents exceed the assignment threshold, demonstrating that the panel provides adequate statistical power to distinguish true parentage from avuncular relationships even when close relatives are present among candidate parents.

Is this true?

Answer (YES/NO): NO